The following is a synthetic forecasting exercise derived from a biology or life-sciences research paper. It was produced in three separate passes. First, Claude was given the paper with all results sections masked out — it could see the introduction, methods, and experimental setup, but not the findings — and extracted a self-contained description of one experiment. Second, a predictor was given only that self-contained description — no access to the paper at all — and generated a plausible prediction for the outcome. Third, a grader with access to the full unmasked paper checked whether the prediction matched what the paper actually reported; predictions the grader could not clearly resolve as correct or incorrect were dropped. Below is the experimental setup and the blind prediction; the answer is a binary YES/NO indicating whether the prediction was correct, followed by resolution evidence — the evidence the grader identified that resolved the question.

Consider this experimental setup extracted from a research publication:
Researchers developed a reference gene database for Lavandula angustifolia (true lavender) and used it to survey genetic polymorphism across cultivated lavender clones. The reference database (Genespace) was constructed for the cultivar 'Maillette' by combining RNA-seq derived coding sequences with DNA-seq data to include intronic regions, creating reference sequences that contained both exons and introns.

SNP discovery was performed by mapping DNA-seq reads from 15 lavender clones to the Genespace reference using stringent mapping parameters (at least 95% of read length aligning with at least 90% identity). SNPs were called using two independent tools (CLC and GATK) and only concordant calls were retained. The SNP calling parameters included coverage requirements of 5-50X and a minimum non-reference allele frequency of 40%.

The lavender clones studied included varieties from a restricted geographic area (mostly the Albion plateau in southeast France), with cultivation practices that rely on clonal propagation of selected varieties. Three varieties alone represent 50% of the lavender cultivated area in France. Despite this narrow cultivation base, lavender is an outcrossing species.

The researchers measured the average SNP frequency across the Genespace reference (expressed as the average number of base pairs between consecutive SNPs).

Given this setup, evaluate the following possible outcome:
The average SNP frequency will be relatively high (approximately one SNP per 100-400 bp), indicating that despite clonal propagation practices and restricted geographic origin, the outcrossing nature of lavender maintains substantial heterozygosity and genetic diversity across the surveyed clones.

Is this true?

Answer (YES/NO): NO